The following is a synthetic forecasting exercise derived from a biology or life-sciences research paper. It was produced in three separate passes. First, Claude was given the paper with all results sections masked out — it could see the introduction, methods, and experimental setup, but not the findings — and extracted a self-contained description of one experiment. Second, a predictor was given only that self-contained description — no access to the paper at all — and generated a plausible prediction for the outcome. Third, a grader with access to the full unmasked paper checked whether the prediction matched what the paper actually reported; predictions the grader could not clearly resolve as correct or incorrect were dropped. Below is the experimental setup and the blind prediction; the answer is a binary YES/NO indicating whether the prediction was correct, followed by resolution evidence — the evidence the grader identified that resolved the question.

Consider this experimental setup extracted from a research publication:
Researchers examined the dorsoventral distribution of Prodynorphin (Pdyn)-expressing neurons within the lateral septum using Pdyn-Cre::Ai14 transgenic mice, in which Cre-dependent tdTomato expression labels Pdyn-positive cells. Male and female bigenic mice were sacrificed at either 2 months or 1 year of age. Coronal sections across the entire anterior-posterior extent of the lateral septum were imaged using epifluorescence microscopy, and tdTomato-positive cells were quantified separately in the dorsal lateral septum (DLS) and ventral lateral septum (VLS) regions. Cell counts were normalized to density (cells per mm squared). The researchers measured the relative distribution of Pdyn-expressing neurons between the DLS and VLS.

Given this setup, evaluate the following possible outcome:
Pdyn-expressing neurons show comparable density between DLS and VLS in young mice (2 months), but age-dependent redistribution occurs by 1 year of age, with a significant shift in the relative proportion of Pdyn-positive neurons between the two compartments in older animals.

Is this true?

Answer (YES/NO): NO